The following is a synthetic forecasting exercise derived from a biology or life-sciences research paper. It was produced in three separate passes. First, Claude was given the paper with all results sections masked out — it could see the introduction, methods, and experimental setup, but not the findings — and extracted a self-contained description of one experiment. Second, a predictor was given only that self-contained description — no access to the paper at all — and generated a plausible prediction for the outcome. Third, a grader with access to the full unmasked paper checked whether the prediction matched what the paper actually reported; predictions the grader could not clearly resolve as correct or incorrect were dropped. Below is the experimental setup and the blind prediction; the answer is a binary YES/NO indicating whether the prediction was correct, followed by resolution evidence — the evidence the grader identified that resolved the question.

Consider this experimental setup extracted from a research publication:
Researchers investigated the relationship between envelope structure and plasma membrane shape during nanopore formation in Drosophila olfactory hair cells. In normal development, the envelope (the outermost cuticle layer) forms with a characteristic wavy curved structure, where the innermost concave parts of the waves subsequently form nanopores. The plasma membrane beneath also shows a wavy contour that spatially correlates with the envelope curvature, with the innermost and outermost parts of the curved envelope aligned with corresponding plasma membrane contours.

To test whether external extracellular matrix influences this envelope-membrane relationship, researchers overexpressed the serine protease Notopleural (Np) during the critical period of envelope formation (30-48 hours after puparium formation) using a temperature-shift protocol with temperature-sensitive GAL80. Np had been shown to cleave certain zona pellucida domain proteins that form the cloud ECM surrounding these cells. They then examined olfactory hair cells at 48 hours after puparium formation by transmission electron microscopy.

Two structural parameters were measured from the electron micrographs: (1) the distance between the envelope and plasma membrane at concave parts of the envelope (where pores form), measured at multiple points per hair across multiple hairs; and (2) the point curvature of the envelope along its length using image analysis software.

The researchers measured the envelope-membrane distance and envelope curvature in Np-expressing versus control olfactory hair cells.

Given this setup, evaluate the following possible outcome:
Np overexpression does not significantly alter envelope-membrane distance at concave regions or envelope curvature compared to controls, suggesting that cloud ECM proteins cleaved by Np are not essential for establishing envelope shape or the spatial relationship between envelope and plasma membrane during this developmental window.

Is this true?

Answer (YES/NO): NO